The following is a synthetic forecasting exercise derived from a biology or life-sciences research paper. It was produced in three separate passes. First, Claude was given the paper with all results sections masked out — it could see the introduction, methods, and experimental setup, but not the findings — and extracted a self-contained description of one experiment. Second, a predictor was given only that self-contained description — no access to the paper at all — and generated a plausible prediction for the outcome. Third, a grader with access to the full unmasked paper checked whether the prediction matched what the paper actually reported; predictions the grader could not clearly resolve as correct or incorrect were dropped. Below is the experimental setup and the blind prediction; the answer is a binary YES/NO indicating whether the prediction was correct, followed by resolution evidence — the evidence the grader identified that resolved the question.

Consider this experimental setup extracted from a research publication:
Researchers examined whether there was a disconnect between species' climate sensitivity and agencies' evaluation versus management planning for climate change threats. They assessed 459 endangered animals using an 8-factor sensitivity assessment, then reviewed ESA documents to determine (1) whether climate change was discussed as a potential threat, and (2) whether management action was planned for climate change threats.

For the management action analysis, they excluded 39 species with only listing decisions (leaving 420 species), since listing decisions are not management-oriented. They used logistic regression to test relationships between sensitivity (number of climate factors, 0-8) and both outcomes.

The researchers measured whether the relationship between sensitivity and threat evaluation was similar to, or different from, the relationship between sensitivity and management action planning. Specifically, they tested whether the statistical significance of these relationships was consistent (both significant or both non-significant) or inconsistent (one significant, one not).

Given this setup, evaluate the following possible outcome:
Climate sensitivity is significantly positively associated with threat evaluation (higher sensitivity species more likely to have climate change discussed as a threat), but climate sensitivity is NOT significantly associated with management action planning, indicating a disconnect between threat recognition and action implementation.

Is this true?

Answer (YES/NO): NO